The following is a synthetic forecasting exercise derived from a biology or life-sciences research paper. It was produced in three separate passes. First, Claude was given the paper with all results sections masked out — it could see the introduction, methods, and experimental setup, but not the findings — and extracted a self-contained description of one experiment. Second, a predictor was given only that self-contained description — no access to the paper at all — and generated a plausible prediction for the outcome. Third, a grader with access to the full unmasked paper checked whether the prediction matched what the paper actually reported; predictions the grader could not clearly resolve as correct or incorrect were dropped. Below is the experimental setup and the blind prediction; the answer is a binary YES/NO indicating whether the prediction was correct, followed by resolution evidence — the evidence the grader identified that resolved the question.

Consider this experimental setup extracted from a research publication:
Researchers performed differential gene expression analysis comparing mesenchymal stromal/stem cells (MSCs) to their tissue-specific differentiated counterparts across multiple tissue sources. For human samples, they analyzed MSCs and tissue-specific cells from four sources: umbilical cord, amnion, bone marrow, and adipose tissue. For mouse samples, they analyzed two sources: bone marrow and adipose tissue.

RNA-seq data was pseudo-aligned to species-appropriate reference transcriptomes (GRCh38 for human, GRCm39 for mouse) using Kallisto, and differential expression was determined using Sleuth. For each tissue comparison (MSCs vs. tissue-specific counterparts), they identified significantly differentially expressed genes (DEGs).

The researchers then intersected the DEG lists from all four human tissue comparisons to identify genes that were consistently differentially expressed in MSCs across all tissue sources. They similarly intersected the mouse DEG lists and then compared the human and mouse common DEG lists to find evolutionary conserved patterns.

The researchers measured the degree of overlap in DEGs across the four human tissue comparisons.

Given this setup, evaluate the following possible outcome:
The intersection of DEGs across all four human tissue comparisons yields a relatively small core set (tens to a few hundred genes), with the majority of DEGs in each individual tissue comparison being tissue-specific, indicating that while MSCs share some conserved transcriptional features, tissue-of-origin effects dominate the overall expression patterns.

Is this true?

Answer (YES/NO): NO